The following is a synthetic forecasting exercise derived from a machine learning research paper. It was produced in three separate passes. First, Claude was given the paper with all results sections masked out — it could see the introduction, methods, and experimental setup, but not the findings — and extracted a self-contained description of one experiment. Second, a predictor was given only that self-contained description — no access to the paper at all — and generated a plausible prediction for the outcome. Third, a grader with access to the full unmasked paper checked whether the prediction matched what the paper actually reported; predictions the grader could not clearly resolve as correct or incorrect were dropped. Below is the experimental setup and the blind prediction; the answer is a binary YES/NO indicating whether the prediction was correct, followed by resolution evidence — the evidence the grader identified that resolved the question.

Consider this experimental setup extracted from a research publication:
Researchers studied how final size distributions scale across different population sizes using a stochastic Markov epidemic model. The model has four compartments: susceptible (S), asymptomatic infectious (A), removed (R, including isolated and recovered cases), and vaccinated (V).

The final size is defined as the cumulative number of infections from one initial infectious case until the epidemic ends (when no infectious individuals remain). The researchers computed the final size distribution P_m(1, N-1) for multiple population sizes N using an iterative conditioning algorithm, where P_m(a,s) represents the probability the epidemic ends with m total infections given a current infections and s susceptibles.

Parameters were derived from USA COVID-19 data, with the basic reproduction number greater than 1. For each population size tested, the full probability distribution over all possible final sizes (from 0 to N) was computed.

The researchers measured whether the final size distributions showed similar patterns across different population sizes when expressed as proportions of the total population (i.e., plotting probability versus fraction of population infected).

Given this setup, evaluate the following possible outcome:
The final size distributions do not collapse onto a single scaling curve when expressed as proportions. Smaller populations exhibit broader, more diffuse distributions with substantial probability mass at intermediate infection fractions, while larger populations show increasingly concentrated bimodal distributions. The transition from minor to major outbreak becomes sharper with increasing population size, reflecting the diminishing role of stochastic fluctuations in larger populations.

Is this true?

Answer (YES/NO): NO